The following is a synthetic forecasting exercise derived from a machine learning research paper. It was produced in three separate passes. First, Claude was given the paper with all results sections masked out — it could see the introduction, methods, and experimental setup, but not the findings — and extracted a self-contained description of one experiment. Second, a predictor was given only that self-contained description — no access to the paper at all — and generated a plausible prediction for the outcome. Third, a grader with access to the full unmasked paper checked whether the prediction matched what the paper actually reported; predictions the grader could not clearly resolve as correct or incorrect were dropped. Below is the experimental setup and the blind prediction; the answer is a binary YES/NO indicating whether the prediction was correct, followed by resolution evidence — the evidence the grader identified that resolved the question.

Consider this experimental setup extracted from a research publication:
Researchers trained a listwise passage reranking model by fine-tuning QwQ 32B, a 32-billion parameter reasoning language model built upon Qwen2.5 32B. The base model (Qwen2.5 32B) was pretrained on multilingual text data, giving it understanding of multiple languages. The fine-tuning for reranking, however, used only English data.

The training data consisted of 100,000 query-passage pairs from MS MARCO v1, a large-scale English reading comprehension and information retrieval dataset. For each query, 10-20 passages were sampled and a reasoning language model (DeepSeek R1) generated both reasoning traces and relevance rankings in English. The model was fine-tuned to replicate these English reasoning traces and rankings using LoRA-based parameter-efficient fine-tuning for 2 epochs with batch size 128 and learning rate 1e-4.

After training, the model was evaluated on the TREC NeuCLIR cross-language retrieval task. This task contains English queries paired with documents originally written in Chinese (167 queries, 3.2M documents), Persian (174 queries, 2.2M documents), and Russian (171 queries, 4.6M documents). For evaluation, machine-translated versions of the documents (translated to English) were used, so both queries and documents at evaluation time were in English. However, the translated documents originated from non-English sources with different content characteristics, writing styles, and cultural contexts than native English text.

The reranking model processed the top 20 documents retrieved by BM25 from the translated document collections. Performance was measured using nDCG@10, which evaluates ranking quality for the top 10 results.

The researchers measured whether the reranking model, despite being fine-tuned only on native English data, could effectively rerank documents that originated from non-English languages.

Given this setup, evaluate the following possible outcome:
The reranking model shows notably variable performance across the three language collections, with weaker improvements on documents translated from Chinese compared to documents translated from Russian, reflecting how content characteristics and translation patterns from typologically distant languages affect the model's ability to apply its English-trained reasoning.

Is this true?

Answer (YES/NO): NO